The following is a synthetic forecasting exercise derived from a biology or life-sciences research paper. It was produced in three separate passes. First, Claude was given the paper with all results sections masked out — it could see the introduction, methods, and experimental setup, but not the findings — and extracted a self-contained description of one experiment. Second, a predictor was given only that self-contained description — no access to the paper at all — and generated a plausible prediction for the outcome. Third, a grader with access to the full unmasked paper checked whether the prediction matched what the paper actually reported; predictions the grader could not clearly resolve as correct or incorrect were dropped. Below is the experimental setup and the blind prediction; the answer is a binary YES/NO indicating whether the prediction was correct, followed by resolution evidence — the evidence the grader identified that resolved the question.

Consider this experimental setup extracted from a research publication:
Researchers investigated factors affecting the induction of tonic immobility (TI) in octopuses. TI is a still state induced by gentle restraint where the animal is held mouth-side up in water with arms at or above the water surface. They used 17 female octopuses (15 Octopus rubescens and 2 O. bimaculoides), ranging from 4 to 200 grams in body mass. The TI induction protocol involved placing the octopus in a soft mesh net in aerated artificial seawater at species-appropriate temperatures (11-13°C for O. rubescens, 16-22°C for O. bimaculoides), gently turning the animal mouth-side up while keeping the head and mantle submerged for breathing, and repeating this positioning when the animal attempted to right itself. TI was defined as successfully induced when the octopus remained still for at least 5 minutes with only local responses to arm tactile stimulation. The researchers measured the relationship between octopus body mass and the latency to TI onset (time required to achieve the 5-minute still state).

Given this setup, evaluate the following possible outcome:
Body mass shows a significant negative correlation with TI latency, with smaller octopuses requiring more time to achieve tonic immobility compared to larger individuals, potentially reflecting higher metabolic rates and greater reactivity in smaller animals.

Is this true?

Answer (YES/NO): NO